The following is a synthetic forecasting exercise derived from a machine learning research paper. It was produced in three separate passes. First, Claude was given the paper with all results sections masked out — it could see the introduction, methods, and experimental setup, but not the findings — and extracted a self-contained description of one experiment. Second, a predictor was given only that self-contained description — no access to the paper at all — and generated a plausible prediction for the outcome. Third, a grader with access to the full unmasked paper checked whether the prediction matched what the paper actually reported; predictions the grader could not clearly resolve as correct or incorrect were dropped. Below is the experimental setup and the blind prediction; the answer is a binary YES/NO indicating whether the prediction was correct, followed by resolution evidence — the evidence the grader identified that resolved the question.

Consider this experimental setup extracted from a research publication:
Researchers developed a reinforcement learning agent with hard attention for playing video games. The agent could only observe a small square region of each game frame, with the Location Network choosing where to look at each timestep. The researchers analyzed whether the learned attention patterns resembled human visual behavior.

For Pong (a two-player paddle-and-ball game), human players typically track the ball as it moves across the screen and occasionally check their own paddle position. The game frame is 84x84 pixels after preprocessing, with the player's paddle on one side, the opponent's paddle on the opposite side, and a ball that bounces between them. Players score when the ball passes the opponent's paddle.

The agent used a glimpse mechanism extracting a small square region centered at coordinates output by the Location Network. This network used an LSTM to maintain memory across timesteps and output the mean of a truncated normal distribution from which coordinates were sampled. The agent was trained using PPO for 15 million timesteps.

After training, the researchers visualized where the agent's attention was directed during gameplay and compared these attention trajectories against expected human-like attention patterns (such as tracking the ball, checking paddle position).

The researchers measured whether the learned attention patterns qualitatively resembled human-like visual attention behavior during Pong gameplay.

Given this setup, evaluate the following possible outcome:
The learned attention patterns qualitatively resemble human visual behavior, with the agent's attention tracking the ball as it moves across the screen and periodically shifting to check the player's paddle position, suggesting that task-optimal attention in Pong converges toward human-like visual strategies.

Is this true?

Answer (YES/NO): NO